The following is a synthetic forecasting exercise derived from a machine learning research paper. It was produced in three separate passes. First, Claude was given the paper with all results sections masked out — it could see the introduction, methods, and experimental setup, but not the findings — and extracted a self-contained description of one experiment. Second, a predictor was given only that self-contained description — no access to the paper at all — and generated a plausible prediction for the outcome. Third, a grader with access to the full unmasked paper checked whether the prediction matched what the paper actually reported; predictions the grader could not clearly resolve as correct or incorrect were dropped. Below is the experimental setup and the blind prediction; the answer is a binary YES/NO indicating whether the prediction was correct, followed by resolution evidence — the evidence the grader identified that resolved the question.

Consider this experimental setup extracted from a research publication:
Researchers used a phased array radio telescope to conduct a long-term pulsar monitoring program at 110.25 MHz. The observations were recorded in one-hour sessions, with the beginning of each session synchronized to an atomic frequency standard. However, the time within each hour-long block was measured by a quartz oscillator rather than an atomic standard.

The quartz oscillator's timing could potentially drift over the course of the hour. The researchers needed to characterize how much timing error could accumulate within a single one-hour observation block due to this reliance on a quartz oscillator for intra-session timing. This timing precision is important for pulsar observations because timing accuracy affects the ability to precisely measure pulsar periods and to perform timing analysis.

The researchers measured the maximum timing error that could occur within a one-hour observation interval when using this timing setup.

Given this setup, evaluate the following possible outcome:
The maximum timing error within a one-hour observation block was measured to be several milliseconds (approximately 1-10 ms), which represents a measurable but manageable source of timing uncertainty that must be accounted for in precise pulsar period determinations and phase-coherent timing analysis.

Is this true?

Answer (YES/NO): NO